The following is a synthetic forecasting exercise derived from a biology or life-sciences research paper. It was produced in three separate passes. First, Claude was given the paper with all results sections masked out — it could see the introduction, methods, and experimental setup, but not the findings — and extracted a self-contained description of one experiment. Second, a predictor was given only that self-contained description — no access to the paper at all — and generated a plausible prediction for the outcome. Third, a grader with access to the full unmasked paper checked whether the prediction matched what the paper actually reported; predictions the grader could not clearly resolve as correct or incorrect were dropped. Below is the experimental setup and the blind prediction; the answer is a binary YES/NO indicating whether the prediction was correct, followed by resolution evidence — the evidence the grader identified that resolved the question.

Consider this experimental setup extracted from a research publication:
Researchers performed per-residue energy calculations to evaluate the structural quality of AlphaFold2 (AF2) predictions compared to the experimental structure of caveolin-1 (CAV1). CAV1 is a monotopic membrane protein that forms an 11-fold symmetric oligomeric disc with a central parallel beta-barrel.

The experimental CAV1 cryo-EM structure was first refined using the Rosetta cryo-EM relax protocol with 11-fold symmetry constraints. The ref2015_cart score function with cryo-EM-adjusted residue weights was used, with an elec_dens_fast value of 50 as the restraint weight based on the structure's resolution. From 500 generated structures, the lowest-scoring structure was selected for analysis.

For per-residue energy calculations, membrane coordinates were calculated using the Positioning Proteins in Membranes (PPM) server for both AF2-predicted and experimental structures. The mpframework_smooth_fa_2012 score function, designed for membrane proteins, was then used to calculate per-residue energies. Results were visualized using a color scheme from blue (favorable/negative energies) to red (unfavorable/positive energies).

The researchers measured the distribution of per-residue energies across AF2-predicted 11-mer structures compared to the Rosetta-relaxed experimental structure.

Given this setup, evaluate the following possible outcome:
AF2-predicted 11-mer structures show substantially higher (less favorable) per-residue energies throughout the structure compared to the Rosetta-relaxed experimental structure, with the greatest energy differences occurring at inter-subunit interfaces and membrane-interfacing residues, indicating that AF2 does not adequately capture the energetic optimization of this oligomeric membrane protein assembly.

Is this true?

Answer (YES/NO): NO